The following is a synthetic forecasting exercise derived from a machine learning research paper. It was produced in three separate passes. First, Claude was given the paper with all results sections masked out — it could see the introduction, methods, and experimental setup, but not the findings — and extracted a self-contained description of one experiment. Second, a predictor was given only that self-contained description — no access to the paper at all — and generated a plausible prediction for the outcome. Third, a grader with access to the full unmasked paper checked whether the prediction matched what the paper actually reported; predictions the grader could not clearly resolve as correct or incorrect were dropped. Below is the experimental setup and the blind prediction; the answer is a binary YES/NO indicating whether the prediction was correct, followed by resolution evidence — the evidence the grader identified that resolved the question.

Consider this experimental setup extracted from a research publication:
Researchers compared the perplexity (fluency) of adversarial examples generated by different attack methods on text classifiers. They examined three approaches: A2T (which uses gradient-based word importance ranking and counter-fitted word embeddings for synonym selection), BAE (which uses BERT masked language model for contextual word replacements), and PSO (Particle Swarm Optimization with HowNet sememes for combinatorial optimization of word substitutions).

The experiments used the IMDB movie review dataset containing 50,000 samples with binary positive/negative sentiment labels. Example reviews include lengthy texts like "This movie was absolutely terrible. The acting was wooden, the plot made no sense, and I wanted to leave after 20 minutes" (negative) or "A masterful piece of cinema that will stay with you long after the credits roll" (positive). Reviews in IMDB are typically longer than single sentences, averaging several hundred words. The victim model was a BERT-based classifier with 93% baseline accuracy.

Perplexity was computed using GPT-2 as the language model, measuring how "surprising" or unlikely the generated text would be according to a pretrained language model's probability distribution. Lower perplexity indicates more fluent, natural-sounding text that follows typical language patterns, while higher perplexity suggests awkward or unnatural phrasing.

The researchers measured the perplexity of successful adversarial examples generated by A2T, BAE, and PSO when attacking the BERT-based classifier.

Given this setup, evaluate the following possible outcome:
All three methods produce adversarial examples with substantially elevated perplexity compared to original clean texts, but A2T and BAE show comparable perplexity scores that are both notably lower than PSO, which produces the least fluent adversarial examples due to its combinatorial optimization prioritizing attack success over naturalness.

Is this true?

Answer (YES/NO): YES